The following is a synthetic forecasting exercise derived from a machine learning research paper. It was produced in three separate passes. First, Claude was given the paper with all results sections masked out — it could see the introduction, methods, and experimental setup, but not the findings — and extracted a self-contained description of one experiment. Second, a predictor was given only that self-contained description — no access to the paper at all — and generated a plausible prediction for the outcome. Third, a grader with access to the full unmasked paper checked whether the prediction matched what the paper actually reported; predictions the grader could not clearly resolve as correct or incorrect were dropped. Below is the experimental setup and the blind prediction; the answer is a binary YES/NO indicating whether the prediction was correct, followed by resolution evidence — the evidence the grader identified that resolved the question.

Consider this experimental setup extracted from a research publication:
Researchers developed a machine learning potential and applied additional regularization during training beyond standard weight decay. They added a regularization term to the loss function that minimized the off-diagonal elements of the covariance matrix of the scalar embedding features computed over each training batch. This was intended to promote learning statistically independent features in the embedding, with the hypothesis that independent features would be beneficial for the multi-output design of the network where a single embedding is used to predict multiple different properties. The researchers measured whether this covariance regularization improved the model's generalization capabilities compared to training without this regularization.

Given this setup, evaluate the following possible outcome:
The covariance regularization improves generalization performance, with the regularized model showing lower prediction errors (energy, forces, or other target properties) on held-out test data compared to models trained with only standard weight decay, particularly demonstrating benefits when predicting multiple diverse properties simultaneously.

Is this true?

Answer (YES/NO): YES